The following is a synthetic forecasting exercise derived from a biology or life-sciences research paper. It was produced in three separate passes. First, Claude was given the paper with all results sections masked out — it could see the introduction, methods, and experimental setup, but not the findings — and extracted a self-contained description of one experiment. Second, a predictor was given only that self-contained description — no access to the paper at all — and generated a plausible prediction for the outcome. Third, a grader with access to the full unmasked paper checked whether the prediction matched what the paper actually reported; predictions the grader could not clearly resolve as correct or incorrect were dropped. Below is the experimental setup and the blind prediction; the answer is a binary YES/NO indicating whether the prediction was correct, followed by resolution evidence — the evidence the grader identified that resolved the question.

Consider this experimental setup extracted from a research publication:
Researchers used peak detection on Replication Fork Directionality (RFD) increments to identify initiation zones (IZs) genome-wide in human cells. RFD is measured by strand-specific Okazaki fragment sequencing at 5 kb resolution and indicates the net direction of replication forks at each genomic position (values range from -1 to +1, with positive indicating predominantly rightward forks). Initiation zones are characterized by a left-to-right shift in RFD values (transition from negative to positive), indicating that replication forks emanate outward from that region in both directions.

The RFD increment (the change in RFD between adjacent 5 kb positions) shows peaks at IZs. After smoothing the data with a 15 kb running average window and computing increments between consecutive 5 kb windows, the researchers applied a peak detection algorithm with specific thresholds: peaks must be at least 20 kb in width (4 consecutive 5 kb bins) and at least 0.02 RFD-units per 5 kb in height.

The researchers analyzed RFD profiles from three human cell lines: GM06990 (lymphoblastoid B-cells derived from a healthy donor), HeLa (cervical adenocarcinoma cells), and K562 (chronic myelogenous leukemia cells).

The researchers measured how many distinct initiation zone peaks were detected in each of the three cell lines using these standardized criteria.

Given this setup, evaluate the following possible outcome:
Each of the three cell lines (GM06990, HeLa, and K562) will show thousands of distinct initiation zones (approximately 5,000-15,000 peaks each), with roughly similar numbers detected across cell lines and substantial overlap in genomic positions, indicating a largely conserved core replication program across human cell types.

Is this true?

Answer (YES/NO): NO